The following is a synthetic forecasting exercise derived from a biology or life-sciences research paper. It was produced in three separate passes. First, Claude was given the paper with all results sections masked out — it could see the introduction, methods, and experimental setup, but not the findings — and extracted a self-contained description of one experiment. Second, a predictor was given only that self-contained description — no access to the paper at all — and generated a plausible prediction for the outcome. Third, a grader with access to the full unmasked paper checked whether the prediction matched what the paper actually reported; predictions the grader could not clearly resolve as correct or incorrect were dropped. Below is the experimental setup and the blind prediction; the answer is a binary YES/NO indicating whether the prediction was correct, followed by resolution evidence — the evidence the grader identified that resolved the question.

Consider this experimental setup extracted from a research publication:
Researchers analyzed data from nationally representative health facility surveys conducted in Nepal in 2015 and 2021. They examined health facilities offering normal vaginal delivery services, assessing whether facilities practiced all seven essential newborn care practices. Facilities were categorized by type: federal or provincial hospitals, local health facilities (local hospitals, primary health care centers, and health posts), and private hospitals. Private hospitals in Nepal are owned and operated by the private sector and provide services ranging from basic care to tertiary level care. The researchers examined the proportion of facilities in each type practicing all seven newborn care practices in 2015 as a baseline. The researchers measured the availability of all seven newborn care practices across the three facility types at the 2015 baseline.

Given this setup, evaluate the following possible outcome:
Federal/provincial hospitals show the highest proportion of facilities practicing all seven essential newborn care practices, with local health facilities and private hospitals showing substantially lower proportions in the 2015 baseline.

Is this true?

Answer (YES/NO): NO